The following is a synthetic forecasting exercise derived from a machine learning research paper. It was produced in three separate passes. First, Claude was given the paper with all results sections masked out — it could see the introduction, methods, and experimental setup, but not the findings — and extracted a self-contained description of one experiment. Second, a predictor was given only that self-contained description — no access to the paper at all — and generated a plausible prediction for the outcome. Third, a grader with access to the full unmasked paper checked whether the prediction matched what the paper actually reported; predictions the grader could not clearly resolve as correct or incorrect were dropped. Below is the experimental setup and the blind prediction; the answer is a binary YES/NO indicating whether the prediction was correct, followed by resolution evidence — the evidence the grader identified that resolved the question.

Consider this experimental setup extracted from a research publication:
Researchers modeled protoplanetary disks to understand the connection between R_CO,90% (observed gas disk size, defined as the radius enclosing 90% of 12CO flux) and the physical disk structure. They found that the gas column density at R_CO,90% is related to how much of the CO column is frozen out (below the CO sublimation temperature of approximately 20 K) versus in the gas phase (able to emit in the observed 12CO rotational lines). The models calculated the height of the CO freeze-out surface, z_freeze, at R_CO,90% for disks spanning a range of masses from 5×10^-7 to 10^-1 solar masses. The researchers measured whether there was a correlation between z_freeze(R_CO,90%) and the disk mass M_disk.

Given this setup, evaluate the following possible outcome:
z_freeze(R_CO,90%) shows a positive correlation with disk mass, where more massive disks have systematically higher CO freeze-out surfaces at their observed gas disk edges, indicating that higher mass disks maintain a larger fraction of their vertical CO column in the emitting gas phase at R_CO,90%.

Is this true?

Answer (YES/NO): NO